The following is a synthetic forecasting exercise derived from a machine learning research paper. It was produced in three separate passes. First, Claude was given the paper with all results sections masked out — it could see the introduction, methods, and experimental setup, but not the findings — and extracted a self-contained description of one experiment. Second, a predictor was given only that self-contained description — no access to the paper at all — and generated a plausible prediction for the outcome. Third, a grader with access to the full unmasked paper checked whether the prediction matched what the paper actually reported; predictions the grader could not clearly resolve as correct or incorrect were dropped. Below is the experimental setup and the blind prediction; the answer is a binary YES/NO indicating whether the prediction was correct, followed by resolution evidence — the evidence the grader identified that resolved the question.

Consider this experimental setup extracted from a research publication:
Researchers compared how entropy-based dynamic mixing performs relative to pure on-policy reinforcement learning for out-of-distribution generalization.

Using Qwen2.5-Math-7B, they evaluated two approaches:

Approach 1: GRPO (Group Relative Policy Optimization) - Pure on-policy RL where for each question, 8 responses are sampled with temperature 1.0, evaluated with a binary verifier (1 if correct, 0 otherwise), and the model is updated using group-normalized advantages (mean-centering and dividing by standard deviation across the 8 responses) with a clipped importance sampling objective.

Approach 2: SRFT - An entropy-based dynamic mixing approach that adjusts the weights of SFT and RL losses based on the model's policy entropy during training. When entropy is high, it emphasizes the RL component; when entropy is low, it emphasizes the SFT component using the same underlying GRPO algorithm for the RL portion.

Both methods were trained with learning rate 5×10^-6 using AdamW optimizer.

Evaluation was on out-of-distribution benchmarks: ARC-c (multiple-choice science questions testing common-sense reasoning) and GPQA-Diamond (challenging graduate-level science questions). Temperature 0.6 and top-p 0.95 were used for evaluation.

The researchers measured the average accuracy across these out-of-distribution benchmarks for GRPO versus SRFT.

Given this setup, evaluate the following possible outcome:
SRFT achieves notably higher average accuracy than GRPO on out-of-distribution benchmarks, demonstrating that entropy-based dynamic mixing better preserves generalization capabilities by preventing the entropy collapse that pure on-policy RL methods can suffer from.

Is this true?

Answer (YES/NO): NO